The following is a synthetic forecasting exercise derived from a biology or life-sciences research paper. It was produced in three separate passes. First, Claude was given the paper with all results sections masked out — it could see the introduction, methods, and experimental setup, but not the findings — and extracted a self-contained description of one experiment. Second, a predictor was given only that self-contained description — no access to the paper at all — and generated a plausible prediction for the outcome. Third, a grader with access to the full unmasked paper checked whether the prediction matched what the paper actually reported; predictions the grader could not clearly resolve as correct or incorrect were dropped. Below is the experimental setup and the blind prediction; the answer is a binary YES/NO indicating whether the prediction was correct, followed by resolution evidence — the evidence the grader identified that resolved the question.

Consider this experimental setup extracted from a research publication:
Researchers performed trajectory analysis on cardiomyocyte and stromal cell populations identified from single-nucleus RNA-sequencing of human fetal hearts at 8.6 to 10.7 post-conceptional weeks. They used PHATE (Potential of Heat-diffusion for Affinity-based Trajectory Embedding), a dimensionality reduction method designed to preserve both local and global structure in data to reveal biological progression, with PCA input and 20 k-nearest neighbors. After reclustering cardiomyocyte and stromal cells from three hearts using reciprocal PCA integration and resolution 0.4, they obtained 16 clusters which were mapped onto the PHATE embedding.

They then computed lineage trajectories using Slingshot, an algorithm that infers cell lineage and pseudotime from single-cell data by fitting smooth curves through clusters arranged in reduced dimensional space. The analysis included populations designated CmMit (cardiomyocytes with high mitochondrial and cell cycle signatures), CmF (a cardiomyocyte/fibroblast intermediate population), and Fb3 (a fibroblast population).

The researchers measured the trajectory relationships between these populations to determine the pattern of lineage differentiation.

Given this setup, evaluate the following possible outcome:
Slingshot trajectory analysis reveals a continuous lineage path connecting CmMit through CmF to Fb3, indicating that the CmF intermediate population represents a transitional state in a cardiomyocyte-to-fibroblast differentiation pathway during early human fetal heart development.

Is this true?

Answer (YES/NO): NO